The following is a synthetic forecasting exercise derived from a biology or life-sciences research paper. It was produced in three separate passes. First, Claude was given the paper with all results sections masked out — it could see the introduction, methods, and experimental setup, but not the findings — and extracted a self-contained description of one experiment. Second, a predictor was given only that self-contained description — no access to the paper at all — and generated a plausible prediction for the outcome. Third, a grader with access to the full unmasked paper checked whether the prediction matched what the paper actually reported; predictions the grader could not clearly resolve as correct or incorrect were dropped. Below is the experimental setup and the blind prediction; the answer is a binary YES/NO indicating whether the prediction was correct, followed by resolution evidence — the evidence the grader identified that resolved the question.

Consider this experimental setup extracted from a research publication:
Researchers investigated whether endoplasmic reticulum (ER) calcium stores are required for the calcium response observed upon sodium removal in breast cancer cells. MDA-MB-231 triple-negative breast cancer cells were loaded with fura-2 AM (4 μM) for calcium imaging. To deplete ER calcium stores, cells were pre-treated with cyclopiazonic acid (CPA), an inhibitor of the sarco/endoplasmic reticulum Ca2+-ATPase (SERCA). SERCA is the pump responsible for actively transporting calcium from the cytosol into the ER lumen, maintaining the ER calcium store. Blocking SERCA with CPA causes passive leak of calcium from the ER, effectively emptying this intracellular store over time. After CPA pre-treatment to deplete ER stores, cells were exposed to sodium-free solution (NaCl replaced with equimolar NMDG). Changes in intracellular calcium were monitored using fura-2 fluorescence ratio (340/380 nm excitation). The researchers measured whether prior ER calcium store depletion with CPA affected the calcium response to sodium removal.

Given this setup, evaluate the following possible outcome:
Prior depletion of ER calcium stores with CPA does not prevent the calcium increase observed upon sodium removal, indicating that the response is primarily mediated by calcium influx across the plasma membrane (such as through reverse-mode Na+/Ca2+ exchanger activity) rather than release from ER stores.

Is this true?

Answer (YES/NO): NO